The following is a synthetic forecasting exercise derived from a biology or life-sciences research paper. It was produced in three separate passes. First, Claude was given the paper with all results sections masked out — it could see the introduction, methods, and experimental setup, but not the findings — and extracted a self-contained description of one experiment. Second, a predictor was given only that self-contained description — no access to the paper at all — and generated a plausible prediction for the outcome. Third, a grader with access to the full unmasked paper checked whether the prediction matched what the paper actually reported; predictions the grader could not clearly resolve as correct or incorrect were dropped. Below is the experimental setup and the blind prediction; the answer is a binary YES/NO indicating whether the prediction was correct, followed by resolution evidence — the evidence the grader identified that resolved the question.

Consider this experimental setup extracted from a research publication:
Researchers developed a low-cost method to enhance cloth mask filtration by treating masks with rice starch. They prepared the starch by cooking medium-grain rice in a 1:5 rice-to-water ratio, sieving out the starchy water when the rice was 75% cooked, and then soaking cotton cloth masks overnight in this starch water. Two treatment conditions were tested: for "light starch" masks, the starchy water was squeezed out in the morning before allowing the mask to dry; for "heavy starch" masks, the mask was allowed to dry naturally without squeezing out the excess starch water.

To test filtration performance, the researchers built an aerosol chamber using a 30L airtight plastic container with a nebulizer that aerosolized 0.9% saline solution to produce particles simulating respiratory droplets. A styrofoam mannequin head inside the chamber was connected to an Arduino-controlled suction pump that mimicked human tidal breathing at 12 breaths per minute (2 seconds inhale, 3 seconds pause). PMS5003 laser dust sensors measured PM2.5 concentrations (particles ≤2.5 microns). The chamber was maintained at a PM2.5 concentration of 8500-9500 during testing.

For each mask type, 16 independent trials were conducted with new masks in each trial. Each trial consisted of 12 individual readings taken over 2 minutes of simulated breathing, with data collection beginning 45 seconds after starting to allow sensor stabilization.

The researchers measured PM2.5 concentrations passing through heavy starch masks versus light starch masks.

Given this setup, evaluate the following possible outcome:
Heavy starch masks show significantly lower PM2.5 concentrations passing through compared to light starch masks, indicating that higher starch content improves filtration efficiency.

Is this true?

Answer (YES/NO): YES